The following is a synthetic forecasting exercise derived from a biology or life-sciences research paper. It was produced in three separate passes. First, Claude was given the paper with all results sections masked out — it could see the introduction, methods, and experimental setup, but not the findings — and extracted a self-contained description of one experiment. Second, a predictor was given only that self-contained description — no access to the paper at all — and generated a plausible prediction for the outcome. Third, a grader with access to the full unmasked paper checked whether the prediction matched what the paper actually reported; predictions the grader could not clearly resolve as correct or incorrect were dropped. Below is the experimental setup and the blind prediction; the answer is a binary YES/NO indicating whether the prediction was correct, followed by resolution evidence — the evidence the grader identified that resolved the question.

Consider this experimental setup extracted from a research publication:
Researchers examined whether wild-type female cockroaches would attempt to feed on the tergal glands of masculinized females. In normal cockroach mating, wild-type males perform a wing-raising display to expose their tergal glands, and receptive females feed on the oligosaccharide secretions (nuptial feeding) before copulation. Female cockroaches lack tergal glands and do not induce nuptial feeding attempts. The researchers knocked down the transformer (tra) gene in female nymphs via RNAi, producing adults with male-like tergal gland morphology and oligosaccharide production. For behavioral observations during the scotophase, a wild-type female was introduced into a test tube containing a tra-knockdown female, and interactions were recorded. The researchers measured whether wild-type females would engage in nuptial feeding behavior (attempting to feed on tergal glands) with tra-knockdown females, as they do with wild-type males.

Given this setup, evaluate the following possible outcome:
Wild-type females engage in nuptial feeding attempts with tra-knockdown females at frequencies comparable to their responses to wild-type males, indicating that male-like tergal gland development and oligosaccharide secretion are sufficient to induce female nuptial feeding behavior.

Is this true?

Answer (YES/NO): NO